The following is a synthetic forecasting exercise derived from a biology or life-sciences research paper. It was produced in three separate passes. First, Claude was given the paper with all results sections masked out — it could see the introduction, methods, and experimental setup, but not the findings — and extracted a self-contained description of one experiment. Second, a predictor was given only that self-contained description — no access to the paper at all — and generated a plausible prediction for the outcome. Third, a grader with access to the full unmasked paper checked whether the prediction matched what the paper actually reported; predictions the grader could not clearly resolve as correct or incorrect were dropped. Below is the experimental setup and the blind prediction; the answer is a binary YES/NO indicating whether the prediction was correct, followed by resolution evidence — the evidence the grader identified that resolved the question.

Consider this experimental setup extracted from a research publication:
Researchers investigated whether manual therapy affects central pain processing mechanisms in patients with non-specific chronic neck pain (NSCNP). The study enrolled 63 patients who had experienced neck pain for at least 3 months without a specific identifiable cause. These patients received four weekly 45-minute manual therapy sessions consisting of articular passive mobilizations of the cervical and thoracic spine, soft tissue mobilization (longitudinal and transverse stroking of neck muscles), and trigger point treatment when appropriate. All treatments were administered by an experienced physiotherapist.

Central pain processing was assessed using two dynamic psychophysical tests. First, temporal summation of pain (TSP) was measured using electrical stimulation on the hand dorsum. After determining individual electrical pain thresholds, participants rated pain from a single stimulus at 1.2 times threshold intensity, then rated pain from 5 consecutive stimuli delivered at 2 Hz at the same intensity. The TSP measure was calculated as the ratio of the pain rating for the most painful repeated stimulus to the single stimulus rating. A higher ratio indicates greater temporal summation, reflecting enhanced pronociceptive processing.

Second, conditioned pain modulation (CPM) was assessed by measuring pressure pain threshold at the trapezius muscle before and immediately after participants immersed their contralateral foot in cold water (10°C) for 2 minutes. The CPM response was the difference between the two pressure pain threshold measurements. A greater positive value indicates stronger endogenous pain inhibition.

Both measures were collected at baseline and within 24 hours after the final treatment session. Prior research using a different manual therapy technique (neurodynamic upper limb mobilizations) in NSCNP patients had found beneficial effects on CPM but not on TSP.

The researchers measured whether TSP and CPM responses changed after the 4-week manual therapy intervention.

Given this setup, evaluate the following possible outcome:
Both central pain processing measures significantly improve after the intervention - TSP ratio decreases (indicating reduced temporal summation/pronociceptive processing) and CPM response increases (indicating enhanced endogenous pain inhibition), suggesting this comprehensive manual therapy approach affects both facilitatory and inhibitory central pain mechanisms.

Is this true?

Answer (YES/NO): YES